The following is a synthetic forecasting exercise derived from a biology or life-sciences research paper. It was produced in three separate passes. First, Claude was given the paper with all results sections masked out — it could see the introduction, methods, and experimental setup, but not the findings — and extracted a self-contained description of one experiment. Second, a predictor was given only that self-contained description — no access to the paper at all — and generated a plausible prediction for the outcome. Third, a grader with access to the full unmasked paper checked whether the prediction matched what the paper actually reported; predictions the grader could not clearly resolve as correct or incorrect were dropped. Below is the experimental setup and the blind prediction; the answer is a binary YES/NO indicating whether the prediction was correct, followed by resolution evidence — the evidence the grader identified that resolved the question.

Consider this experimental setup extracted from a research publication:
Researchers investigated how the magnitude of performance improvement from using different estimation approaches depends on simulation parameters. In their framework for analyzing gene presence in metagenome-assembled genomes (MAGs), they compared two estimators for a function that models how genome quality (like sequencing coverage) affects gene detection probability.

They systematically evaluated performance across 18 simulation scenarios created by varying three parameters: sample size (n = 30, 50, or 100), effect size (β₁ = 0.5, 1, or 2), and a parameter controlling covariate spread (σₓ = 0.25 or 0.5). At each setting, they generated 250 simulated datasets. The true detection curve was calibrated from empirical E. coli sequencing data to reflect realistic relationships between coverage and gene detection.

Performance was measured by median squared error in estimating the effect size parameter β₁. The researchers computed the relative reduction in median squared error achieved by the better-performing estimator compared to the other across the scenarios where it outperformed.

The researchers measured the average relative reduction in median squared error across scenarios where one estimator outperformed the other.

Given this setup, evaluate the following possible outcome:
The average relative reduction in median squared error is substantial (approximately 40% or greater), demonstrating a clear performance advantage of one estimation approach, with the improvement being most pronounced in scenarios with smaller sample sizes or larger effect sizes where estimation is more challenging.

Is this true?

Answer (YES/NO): YES